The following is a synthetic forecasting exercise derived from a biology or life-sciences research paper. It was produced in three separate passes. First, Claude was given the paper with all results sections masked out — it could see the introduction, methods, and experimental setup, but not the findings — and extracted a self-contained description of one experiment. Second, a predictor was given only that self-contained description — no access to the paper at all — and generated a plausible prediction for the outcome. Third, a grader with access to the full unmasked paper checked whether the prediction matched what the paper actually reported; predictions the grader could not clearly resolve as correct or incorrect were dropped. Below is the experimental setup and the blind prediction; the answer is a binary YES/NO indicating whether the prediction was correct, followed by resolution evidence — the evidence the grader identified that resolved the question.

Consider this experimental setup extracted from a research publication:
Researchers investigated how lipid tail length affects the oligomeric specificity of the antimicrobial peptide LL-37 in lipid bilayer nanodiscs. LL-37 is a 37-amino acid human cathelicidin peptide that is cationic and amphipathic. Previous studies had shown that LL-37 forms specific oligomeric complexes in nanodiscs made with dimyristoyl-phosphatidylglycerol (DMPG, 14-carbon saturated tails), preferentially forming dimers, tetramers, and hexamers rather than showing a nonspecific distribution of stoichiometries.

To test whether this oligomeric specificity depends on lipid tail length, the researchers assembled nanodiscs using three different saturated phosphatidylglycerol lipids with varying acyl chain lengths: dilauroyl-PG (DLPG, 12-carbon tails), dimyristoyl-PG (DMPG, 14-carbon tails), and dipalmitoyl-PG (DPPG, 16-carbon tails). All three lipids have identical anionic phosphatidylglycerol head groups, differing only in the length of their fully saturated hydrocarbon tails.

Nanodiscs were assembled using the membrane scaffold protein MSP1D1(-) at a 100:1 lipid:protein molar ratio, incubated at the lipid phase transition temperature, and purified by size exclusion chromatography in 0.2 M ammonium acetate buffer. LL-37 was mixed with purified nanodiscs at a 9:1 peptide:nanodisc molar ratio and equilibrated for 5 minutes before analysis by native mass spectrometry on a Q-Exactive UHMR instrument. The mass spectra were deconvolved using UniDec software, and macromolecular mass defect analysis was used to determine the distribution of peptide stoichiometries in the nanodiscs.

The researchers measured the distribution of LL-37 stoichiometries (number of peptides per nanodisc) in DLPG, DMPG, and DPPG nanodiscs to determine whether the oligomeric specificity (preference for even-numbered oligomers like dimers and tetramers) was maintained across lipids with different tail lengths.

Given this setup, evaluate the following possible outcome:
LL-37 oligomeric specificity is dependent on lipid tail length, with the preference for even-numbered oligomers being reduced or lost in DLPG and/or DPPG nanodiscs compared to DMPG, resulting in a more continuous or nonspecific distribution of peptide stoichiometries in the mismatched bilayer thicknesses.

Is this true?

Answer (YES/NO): NO